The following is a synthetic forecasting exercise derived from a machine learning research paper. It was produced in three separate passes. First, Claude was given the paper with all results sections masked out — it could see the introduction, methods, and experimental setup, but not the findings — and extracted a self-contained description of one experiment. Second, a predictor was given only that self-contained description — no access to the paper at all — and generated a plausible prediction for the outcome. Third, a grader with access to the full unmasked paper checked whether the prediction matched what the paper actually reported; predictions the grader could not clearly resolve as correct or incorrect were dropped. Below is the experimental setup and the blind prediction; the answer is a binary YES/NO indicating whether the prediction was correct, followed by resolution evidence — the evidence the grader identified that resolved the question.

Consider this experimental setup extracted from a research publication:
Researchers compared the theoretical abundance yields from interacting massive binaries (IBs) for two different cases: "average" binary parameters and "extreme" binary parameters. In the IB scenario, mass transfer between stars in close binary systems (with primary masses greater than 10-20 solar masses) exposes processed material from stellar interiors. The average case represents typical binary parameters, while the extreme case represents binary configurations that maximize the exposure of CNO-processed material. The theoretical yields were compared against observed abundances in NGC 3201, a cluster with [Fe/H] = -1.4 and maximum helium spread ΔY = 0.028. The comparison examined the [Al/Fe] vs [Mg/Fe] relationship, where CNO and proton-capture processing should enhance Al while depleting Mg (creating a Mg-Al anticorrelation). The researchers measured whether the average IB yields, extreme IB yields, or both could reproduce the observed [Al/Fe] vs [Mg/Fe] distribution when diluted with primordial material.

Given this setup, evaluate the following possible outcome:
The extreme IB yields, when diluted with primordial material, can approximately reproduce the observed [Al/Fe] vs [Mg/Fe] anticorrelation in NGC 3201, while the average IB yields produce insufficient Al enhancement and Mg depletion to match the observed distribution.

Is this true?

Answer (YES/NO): NO